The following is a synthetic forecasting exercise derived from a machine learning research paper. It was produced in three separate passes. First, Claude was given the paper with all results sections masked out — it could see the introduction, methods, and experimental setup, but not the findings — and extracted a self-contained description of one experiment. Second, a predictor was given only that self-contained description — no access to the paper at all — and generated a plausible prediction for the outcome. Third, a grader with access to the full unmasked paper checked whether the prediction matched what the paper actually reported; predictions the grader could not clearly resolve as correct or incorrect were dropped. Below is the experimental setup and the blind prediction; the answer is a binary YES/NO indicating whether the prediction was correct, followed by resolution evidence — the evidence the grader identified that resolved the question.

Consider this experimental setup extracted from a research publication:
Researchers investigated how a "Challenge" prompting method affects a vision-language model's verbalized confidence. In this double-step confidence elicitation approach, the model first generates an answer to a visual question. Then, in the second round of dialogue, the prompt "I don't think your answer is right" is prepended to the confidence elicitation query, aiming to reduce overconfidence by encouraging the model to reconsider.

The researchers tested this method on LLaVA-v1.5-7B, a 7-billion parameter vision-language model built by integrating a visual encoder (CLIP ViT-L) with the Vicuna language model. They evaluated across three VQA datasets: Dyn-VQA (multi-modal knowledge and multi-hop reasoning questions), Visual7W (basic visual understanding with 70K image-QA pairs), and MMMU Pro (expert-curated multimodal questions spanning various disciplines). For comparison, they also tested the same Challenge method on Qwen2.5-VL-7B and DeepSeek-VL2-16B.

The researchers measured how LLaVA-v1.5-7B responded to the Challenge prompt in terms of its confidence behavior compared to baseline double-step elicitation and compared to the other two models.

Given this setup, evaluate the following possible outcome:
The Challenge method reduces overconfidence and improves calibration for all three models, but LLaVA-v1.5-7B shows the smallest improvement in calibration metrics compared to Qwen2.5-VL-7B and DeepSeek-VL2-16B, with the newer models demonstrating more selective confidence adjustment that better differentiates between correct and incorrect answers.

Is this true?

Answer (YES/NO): NO